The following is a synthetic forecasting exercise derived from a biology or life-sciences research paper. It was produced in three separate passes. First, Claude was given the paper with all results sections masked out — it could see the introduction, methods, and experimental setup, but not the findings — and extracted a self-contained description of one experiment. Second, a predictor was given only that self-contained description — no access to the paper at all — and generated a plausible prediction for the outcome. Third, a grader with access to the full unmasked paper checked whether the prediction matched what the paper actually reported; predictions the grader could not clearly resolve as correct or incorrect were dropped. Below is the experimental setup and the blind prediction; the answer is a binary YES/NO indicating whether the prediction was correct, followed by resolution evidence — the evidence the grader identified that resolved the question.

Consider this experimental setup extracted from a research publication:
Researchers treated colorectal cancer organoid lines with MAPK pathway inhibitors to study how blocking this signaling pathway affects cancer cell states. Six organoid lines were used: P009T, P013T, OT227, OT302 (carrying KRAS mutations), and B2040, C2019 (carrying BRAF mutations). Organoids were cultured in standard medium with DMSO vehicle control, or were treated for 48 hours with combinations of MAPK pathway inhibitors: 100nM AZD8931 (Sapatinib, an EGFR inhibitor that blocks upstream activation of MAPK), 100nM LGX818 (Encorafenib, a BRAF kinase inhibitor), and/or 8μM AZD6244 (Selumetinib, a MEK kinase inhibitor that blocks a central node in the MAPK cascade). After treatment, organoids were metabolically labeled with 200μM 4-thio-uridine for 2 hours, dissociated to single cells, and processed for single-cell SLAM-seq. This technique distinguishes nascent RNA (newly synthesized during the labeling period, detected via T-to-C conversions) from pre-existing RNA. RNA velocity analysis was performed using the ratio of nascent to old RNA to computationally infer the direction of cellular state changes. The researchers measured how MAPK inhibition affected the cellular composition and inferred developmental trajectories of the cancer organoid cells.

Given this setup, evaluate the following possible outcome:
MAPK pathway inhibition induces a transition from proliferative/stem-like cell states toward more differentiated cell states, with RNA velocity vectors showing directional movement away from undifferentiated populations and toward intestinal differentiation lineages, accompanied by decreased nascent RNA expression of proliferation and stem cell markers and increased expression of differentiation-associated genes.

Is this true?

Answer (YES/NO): NO